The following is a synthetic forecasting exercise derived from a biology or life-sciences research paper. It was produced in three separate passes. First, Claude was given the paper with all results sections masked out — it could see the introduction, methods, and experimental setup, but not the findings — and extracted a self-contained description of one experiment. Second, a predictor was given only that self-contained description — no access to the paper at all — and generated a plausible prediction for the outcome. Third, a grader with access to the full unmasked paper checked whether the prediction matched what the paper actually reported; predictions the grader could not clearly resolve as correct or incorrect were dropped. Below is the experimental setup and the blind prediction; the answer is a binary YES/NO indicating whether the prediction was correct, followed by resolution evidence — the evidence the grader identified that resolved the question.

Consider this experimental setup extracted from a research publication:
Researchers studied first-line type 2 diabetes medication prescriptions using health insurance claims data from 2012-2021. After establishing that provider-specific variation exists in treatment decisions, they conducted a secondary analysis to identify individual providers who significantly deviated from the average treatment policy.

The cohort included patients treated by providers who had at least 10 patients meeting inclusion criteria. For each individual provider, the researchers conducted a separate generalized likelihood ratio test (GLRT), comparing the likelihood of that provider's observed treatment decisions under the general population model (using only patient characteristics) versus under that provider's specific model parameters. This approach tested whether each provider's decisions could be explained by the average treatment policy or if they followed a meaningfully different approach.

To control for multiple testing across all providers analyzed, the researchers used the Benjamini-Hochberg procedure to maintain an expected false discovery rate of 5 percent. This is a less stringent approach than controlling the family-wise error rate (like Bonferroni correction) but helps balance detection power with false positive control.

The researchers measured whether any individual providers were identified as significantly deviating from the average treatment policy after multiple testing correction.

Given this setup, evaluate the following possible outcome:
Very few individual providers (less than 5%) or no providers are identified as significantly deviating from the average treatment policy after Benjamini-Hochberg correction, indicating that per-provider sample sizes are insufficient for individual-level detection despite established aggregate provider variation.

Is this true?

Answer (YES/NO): YES